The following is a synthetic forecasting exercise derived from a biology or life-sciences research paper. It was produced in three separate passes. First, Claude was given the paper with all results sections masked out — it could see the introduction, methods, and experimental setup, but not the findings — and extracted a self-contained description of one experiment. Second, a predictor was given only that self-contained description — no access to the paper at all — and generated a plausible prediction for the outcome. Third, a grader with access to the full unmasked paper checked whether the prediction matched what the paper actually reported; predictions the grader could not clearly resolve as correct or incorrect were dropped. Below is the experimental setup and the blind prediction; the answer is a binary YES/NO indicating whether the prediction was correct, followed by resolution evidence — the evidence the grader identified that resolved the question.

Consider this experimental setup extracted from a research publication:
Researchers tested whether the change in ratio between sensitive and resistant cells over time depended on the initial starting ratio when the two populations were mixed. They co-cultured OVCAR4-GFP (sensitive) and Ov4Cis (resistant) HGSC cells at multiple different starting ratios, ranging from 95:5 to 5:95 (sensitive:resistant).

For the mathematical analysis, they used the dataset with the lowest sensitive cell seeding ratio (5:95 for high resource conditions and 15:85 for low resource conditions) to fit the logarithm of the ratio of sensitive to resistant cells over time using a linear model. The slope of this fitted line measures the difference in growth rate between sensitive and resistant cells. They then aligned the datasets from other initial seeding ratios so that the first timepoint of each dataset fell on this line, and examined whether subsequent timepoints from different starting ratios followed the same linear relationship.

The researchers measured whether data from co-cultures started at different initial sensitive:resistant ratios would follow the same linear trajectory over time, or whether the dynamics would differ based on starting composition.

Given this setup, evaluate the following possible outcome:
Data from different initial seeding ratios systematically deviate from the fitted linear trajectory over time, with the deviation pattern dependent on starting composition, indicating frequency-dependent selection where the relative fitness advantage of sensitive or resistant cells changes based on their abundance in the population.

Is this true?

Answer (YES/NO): NO